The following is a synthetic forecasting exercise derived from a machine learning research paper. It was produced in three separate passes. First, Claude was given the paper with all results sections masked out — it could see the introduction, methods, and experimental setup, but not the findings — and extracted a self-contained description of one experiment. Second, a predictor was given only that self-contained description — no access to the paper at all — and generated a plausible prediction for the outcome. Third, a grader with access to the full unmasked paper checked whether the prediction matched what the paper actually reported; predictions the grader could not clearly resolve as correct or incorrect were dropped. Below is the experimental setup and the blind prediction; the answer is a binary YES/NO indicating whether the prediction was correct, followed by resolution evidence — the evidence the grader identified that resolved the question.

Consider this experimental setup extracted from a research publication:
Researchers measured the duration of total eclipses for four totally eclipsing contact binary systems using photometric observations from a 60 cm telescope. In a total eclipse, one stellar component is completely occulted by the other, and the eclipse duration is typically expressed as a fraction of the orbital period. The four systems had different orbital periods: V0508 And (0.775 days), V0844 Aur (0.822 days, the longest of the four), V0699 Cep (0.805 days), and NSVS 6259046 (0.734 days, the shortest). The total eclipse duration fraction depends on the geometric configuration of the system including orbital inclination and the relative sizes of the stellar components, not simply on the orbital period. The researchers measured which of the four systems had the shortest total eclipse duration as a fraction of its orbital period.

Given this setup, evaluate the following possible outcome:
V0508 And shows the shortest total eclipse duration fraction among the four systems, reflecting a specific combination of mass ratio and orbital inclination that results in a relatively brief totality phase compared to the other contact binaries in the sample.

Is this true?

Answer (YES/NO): NO